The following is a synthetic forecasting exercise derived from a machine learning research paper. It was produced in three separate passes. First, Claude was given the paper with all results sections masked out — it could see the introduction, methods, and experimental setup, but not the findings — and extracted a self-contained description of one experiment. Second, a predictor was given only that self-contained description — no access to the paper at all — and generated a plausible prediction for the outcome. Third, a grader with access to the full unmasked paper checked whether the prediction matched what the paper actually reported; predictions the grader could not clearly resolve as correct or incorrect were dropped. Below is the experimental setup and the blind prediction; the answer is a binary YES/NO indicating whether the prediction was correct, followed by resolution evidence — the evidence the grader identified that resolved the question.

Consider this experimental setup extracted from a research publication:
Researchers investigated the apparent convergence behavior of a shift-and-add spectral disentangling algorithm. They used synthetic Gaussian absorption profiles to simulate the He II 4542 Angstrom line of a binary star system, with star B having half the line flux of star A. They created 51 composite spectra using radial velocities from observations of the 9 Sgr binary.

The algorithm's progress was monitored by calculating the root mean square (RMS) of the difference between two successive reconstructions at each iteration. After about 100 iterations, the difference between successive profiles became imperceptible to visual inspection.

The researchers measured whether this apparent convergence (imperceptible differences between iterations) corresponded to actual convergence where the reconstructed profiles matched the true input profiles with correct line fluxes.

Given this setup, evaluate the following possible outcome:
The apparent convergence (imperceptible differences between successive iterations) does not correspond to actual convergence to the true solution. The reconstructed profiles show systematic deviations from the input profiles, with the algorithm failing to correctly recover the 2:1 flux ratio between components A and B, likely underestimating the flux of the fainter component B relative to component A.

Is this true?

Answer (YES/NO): YES